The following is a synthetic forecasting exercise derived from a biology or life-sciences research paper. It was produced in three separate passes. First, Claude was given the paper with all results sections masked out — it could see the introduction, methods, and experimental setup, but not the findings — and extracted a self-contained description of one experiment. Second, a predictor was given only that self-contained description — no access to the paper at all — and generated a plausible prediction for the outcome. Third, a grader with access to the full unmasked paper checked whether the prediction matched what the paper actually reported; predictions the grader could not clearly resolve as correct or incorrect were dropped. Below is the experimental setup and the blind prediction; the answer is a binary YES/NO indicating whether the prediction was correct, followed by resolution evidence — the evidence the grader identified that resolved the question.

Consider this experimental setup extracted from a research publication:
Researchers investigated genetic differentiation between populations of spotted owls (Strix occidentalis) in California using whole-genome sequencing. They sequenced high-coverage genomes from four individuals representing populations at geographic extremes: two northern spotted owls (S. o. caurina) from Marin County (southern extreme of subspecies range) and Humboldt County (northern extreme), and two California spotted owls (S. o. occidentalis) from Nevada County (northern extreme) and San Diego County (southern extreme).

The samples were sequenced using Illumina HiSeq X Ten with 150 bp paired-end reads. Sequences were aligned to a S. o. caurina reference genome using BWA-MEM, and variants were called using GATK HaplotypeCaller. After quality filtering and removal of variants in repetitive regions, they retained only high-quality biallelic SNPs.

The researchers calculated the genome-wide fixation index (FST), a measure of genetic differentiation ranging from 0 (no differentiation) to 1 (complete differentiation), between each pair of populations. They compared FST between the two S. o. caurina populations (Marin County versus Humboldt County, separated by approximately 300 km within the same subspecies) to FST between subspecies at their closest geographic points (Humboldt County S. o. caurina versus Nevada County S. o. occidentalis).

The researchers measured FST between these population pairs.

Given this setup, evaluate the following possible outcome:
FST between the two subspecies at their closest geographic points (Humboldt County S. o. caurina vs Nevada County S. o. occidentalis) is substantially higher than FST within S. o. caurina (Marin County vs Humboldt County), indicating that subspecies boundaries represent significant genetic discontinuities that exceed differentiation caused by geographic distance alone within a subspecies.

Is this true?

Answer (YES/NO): NO